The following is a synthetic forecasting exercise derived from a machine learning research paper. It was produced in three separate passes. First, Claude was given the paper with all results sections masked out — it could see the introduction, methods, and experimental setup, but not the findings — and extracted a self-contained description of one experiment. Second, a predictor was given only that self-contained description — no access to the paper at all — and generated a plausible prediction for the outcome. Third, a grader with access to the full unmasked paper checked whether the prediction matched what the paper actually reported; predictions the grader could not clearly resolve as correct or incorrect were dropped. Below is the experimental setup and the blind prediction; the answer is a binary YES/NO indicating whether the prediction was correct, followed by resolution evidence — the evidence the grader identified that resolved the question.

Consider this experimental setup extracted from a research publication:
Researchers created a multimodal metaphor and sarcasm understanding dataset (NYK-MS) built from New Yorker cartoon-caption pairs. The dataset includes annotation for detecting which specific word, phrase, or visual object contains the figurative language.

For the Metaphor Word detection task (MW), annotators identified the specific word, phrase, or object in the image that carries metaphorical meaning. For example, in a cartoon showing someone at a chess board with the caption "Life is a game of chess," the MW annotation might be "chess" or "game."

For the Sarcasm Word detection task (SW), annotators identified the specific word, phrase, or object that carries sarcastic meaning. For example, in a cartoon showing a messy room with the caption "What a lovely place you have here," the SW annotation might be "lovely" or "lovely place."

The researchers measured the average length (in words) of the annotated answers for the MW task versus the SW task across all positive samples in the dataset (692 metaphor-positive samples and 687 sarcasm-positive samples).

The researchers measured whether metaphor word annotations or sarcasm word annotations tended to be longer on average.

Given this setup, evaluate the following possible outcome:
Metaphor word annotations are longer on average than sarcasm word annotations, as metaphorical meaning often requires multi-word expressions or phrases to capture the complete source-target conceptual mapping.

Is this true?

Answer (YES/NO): NO